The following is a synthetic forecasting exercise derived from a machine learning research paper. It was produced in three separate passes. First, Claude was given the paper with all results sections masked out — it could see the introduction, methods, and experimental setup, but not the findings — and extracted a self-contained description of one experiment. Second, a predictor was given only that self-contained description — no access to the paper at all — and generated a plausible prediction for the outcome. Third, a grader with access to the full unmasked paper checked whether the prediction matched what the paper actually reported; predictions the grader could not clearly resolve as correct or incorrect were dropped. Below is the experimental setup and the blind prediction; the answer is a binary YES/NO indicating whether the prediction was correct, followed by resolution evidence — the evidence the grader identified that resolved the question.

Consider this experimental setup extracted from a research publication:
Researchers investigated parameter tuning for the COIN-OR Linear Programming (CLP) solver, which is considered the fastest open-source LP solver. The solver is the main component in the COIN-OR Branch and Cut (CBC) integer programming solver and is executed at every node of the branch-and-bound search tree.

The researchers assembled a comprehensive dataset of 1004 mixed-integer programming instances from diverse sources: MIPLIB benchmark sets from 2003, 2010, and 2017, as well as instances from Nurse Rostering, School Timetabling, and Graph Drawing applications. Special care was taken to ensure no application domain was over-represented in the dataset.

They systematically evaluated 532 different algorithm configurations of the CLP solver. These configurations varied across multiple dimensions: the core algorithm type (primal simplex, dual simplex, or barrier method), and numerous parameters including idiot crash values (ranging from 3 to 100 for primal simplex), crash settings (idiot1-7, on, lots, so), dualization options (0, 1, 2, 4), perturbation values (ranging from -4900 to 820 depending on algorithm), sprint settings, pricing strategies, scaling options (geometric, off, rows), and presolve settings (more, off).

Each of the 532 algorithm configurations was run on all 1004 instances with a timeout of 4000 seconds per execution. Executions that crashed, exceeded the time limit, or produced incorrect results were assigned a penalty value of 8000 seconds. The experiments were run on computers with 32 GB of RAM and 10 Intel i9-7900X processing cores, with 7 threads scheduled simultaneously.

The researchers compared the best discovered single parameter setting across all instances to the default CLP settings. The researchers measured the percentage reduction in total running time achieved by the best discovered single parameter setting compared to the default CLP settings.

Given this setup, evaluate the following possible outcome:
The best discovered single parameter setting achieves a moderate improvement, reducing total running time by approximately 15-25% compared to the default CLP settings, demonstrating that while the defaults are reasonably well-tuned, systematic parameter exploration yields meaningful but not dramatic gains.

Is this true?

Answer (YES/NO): YES